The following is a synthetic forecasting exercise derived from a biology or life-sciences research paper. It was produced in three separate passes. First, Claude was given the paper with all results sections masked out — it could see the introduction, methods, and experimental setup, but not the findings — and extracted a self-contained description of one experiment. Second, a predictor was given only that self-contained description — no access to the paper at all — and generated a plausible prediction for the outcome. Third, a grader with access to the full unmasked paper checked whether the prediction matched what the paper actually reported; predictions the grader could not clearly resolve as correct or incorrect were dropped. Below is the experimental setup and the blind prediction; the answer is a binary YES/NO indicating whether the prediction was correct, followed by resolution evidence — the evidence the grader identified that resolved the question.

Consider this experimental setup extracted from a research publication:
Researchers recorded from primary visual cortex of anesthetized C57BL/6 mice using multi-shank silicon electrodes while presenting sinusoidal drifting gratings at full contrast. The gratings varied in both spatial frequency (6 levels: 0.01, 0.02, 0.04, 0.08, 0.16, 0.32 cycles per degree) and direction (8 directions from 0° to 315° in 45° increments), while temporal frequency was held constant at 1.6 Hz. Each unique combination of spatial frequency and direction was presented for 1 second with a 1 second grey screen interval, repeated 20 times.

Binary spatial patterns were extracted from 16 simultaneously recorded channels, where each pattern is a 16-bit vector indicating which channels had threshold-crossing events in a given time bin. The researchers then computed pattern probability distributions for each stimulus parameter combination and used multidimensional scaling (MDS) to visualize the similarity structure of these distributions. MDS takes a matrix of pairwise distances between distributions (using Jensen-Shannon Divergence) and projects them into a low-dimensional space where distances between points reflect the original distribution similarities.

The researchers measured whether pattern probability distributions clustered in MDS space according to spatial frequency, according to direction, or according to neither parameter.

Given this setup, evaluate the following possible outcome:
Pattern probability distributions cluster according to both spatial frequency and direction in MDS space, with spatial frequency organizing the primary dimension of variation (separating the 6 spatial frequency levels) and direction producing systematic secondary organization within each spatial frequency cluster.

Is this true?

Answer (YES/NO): NO